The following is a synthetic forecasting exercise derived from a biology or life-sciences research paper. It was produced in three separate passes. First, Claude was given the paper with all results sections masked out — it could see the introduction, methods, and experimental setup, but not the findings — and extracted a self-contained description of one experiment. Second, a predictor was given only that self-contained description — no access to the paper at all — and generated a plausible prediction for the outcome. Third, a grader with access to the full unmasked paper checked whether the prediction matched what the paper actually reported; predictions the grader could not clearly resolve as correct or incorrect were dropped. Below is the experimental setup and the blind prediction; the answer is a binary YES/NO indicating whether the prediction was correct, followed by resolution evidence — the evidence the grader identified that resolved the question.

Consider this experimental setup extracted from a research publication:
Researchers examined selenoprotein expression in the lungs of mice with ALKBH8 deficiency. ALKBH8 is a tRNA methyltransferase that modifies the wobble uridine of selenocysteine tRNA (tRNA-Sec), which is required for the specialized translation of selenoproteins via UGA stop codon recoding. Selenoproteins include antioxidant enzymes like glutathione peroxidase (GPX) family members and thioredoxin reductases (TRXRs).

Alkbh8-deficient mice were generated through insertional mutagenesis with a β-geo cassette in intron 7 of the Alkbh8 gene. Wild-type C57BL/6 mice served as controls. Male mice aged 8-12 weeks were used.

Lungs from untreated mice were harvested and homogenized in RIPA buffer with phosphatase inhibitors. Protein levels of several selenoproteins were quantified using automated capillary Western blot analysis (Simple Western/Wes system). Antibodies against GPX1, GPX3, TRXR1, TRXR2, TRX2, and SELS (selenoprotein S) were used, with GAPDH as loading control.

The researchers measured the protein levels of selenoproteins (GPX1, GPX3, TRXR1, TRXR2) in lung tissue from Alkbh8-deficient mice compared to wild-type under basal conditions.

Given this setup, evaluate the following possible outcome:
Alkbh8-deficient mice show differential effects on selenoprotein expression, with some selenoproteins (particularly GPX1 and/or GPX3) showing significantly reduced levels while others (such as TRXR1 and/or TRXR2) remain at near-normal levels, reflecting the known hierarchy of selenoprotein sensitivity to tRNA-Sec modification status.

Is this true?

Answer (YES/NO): NO